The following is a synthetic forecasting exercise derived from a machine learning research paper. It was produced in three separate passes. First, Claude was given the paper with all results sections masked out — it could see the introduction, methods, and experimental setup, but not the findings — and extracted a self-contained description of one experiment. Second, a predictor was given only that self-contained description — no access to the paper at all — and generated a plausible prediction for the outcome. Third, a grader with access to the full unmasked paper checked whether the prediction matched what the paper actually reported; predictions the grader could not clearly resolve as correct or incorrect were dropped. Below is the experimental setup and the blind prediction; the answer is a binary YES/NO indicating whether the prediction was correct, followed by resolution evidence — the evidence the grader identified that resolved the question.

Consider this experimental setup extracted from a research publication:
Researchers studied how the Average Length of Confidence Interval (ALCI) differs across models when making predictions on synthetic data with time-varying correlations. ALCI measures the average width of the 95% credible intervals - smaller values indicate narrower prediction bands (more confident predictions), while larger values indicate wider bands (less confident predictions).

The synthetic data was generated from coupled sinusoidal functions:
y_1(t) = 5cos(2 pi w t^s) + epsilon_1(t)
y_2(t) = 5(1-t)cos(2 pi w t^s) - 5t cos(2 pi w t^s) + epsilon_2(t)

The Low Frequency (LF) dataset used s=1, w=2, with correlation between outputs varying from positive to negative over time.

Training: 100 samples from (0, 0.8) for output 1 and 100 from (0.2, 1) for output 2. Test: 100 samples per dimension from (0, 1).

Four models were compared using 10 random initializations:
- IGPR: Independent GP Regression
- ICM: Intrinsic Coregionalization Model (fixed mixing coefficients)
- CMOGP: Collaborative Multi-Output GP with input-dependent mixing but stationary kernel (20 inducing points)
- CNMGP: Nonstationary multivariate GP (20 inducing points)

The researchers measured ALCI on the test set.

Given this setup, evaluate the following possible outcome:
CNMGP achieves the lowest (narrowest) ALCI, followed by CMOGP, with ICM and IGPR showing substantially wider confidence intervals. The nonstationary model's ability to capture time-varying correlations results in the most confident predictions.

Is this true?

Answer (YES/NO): NO